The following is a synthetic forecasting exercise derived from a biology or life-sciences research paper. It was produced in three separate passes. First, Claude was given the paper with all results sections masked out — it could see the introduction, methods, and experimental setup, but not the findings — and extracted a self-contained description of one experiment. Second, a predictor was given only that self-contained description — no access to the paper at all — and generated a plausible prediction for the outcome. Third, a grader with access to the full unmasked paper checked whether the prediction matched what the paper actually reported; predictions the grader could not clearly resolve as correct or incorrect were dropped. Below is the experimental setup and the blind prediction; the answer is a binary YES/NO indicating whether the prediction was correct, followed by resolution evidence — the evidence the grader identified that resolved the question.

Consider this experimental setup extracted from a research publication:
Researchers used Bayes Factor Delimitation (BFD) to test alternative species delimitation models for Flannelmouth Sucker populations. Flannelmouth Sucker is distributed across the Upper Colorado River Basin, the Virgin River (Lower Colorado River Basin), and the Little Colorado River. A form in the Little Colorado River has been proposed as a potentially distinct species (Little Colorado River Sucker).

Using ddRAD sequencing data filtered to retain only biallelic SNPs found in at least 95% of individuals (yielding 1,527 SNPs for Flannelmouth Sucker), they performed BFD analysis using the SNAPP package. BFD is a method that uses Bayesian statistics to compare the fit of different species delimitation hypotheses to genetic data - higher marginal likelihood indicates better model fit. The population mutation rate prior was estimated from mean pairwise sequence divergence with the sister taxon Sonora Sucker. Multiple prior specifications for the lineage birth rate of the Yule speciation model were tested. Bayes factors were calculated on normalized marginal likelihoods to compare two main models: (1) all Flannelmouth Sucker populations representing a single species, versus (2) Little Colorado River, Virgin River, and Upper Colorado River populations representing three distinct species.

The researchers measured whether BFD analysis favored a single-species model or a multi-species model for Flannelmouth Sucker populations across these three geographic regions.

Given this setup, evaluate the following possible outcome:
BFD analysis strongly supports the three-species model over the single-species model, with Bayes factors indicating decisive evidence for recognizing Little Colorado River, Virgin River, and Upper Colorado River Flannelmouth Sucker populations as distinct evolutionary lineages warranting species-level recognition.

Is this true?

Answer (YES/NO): NO